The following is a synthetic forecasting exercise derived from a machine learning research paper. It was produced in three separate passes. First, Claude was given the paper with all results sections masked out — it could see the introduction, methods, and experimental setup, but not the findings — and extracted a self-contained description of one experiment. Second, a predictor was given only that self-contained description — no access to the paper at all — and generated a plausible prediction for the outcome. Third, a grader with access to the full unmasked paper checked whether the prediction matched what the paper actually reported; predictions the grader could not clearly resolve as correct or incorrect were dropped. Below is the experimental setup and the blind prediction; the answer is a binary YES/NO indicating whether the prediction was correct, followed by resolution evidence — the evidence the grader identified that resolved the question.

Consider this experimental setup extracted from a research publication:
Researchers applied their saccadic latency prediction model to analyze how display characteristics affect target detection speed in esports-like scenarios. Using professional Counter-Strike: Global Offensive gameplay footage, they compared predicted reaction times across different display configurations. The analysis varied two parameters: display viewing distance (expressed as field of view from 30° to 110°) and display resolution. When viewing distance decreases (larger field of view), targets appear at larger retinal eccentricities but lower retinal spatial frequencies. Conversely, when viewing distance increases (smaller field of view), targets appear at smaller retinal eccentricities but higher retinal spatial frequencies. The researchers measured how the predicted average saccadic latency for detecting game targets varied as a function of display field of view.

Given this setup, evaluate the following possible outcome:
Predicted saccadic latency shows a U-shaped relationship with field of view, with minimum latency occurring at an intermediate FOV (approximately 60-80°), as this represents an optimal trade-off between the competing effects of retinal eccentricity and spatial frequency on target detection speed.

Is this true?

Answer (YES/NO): NO